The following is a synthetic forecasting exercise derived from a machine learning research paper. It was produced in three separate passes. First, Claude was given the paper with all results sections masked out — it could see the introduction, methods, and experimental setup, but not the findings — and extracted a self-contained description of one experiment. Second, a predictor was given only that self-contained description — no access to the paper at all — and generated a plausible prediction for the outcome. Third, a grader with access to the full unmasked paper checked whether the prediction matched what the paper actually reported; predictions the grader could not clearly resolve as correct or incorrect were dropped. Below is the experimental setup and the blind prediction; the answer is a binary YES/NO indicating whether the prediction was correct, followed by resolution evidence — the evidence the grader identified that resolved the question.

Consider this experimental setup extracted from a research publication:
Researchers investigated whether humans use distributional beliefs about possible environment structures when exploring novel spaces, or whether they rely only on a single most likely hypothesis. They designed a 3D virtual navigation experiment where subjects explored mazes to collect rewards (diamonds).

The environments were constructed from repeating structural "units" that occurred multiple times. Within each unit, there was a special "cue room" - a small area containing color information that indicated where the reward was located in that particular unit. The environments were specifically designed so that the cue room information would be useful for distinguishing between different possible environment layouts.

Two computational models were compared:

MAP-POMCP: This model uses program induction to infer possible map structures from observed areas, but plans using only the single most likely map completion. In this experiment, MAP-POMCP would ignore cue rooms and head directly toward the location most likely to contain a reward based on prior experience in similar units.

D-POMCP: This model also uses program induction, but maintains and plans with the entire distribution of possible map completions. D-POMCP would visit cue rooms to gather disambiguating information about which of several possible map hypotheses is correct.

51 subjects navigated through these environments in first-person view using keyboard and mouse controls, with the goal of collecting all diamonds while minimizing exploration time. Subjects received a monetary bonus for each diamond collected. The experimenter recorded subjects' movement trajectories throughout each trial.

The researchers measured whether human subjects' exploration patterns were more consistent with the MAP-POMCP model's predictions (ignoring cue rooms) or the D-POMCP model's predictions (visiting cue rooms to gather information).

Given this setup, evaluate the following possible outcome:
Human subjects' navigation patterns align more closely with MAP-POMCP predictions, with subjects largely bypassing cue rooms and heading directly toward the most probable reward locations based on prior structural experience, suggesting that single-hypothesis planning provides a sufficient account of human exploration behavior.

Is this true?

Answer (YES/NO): NO